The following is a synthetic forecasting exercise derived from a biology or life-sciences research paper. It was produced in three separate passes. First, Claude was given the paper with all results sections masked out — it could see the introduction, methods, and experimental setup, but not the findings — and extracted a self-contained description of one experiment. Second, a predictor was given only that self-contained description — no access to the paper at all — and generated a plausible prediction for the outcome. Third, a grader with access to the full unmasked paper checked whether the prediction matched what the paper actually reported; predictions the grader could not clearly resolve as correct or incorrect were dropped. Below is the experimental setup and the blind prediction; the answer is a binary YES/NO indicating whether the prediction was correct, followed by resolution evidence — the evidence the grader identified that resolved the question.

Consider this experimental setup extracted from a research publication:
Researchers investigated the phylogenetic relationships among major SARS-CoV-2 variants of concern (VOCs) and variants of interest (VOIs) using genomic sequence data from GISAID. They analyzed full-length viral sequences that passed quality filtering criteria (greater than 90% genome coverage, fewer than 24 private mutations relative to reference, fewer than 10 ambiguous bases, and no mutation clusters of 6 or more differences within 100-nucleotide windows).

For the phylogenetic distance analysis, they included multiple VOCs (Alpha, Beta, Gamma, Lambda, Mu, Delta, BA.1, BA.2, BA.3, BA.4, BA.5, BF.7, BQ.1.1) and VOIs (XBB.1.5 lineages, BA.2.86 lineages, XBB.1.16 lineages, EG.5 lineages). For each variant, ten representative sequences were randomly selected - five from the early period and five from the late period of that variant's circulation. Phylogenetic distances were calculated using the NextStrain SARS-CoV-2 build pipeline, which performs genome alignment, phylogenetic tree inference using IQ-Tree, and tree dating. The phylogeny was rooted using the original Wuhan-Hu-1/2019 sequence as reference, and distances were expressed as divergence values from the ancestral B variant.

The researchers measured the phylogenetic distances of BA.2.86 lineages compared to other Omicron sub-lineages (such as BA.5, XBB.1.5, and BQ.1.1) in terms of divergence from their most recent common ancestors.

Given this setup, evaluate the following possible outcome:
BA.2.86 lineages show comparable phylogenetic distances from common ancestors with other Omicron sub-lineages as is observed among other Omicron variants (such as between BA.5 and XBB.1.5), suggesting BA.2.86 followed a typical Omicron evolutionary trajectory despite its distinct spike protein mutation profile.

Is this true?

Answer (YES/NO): NO